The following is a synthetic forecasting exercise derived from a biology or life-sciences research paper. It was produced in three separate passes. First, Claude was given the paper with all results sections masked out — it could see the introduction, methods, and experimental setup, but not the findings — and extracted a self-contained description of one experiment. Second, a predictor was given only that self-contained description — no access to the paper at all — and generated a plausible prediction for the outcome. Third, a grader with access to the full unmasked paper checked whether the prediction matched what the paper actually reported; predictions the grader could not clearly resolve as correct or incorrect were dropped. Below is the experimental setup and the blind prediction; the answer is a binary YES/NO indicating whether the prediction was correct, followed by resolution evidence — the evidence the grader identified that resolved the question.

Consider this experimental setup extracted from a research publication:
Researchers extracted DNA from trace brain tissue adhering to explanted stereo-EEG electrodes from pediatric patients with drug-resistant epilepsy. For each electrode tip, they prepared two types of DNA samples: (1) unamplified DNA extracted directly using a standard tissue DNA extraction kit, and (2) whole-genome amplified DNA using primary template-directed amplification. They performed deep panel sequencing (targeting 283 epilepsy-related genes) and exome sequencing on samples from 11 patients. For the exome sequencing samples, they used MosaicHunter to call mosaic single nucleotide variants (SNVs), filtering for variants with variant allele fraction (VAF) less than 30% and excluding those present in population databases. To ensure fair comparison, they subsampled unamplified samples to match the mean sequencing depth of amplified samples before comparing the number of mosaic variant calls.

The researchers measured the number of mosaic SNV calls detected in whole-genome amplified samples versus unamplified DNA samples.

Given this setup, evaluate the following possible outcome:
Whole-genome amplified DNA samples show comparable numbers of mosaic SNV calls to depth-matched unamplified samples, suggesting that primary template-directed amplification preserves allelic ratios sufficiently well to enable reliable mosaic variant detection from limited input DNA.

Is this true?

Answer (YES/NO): NO